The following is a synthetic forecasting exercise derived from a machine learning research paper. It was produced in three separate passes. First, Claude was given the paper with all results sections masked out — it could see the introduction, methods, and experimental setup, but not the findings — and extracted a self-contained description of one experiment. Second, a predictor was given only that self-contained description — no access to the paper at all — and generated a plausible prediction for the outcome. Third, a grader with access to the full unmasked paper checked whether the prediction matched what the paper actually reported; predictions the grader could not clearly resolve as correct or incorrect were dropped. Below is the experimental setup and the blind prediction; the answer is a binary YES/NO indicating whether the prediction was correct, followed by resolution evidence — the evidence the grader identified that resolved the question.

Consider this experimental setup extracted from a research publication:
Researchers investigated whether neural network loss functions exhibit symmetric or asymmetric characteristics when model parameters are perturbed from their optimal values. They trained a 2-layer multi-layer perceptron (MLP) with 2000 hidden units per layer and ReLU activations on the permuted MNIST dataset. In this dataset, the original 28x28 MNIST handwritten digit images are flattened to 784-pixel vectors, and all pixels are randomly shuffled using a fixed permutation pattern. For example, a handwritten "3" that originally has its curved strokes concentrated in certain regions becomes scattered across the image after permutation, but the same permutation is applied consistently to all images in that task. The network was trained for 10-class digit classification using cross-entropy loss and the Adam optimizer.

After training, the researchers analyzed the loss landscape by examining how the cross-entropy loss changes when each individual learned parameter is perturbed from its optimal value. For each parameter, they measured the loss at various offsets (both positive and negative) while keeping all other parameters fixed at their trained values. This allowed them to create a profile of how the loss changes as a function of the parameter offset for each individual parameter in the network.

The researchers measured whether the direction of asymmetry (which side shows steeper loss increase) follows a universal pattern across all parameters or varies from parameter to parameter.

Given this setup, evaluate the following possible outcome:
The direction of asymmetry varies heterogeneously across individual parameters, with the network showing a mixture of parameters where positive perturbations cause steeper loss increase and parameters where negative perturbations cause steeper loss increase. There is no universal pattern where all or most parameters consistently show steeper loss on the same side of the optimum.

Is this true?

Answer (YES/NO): YES